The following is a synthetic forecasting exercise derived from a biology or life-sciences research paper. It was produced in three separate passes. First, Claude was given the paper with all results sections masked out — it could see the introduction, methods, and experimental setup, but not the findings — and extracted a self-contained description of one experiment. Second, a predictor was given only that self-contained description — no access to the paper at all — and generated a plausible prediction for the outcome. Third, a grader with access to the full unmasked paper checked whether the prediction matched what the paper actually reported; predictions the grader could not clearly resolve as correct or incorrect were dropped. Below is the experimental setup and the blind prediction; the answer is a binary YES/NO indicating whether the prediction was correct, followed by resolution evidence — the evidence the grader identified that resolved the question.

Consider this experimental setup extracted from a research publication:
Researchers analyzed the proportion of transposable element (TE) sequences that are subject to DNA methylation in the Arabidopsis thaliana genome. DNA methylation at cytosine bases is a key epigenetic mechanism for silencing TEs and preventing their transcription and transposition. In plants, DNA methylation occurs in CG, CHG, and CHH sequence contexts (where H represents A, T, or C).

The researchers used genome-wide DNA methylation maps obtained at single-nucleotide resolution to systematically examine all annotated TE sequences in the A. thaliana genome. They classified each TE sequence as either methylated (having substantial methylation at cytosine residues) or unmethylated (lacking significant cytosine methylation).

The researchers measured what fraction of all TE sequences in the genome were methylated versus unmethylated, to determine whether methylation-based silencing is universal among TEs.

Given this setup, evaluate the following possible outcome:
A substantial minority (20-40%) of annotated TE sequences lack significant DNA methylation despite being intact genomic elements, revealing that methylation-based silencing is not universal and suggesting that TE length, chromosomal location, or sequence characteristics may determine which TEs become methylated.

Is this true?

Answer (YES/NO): YES